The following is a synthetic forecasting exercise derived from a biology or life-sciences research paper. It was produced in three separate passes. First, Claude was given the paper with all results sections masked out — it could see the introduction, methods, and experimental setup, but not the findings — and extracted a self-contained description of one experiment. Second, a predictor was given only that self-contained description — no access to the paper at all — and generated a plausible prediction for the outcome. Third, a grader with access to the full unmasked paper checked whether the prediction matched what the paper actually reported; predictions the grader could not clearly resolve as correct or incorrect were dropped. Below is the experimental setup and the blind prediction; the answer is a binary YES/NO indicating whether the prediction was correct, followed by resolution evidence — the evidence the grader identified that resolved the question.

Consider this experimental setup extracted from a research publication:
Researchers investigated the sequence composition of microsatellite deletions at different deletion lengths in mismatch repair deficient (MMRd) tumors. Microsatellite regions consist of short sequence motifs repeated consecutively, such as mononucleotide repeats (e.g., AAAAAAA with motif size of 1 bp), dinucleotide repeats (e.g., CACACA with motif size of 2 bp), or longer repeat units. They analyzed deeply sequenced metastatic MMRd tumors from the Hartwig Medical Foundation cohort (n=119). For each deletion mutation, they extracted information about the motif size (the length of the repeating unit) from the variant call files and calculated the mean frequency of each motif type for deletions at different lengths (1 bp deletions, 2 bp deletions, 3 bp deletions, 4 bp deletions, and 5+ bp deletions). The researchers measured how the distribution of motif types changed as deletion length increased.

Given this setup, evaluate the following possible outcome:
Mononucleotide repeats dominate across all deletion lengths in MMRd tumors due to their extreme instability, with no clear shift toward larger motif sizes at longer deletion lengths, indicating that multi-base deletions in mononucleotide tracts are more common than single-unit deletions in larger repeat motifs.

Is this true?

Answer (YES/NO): NO